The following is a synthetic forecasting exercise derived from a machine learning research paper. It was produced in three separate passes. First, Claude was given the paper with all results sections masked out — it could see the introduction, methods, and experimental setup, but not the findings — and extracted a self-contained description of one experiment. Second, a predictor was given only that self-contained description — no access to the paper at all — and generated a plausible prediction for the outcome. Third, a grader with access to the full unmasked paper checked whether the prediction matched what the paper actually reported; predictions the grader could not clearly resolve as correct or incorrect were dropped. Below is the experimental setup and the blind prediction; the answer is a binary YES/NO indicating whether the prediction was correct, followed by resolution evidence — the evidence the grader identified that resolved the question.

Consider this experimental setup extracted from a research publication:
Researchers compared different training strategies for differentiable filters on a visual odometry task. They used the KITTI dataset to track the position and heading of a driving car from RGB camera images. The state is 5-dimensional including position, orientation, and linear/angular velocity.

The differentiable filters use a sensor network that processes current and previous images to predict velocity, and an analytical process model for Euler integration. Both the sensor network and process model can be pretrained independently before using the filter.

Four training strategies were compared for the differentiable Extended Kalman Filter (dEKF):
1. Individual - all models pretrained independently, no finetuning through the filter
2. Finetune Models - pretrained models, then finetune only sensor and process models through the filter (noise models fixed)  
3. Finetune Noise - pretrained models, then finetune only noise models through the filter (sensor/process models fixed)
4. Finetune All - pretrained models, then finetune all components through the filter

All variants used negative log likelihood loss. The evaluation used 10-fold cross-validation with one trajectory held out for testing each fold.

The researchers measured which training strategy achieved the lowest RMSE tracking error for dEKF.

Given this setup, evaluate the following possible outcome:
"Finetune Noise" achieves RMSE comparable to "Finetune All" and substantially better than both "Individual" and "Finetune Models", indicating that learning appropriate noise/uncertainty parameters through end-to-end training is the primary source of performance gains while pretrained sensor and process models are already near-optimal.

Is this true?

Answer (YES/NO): NO